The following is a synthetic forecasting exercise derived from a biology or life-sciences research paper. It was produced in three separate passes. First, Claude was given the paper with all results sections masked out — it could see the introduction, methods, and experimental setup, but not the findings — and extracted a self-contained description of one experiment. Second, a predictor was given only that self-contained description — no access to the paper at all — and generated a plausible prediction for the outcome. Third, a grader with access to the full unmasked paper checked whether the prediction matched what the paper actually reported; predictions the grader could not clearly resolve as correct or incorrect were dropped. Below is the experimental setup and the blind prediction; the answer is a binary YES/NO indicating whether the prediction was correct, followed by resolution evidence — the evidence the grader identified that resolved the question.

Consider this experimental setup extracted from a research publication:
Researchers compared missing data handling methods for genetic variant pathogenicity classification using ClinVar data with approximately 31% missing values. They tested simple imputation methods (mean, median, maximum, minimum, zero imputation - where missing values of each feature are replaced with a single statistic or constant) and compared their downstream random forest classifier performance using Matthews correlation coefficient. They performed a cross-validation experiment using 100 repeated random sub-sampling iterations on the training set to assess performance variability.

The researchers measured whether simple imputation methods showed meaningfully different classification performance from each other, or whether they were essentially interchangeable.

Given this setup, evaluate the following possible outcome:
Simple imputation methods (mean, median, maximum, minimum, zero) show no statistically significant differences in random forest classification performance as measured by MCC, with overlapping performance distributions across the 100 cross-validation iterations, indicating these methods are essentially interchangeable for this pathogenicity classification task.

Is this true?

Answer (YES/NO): YES